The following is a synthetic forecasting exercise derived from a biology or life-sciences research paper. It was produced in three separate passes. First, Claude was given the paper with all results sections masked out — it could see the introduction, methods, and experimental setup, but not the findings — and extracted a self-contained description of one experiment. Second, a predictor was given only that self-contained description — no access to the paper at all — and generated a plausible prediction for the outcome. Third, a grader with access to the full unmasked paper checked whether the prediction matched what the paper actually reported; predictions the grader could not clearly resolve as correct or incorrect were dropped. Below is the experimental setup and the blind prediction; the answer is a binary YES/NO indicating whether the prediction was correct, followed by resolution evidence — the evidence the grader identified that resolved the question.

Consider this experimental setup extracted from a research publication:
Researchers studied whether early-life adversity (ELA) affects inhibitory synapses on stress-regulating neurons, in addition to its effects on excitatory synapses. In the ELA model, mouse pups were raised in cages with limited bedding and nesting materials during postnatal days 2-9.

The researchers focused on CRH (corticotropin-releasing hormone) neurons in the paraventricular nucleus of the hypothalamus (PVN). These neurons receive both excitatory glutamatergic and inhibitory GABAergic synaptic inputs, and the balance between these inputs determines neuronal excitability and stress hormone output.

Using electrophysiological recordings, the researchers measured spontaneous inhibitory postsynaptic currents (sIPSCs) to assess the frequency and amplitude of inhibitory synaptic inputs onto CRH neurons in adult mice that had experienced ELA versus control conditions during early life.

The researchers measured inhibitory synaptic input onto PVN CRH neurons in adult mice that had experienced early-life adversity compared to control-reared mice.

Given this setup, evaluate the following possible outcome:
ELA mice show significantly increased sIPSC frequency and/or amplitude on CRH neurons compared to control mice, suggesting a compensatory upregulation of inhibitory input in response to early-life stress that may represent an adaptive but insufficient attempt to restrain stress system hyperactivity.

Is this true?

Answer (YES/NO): NO